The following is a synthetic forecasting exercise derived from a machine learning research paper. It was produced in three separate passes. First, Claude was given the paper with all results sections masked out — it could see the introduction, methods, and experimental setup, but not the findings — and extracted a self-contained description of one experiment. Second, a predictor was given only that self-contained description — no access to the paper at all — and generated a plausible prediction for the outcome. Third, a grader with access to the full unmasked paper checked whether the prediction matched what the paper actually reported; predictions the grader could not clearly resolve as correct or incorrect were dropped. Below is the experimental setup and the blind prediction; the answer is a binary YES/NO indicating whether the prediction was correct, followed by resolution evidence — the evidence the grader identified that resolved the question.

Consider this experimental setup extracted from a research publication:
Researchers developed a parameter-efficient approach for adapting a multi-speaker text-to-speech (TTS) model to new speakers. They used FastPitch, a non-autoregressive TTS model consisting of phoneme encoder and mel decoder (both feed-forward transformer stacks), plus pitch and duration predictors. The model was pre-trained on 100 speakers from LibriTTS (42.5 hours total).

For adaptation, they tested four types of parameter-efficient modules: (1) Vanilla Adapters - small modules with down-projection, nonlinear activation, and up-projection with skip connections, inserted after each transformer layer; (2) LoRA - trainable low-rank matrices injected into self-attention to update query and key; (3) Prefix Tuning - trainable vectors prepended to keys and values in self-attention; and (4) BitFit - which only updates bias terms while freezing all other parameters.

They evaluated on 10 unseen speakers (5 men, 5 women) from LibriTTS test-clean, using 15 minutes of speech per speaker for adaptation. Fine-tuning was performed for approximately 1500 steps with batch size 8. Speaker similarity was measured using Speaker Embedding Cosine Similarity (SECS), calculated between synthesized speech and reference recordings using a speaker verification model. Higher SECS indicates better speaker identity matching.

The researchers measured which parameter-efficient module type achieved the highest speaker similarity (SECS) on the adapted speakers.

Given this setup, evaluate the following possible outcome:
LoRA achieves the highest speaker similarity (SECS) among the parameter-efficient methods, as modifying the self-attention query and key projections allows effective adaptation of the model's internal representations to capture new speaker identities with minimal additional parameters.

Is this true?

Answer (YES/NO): NO